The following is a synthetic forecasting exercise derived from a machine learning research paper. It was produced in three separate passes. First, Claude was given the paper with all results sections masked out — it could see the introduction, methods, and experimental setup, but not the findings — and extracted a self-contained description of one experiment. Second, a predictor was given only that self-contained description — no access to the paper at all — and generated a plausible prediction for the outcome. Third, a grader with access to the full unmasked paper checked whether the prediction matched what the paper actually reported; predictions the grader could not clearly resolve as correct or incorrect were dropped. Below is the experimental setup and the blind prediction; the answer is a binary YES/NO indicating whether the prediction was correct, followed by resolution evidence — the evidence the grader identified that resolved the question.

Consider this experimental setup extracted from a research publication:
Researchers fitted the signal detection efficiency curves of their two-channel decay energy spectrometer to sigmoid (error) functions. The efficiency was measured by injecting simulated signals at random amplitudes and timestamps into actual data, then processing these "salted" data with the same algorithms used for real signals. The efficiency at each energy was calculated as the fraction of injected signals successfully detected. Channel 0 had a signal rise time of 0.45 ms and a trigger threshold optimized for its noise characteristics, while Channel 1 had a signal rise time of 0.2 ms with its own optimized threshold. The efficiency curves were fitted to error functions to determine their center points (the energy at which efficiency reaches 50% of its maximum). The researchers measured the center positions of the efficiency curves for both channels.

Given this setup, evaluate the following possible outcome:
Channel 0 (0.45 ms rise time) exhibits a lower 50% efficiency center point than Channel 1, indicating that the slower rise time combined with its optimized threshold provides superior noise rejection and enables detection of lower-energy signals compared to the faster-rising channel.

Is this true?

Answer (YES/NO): YES